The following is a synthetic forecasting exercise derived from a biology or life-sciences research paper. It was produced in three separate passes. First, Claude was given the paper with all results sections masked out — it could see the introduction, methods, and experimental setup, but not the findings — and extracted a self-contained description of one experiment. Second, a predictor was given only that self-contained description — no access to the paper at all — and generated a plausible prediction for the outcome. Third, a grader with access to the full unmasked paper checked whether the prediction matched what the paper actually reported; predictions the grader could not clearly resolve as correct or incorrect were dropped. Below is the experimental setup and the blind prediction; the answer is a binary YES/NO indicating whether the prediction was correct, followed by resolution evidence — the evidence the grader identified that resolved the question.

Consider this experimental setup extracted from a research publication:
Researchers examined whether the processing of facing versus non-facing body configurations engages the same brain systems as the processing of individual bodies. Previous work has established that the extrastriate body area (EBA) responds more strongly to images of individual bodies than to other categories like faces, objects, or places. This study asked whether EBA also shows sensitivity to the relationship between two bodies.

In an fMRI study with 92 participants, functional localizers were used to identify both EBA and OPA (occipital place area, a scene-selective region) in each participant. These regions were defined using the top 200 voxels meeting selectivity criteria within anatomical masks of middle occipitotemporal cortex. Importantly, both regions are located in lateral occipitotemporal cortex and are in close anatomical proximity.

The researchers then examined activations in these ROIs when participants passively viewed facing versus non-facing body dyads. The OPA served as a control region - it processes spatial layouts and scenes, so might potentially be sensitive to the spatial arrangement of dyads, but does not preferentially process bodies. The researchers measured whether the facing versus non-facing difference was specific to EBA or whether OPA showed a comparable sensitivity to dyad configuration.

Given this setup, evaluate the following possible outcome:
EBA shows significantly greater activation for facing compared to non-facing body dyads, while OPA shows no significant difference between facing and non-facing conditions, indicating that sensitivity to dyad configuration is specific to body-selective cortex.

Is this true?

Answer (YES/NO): YES